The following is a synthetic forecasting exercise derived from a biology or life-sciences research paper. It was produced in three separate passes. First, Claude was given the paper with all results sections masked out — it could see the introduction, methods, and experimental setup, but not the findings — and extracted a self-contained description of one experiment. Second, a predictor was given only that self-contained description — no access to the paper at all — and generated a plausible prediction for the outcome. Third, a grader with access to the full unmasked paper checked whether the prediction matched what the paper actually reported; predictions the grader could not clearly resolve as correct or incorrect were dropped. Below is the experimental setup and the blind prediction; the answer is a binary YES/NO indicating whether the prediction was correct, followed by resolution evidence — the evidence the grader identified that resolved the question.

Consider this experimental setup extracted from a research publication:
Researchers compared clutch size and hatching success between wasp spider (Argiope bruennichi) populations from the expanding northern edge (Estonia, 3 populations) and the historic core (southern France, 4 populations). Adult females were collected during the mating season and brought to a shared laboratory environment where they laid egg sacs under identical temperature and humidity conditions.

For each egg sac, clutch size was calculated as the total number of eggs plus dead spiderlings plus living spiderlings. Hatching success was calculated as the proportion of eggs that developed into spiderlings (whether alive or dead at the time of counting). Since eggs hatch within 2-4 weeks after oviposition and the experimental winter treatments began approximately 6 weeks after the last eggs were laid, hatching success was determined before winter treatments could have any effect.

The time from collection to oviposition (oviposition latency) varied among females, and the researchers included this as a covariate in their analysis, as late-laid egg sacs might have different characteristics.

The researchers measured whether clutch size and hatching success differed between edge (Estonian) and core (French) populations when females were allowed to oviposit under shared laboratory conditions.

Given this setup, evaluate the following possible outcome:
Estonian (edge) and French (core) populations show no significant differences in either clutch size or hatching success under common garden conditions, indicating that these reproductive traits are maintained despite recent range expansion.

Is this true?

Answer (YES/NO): NO